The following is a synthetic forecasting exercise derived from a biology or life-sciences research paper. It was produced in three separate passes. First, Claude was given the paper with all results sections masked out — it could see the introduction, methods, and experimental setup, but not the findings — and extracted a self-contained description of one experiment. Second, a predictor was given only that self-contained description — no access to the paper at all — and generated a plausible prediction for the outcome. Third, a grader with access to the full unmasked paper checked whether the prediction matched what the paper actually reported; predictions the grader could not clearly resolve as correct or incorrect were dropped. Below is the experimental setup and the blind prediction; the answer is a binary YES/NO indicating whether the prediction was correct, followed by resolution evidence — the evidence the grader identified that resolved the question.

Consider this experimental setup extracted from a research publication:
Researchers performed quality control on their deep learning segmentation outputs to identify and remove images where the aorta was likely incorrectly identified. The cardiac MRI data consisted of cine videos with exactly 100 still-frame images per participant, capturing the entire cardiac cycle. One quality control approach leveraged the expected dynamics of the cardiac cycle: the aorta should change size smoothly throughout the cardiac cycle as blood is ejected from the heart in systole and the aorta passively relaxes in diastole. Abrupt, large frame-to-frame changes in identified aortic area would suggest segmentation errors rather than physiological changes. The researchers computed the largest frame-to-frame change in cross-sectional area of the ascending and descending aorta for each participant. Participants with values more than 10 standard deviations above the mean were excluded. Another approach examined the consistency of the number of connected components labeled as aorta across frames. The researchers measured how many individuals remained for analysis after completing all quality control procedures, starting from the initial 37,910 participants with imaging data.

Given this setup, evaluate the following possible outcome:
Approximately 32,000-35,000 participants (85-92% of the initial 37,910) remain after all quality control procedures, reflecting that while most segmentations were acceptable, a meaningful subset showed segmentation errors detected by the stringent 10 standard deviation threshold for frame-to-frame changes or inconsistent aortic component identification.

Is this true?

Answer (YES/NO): YES